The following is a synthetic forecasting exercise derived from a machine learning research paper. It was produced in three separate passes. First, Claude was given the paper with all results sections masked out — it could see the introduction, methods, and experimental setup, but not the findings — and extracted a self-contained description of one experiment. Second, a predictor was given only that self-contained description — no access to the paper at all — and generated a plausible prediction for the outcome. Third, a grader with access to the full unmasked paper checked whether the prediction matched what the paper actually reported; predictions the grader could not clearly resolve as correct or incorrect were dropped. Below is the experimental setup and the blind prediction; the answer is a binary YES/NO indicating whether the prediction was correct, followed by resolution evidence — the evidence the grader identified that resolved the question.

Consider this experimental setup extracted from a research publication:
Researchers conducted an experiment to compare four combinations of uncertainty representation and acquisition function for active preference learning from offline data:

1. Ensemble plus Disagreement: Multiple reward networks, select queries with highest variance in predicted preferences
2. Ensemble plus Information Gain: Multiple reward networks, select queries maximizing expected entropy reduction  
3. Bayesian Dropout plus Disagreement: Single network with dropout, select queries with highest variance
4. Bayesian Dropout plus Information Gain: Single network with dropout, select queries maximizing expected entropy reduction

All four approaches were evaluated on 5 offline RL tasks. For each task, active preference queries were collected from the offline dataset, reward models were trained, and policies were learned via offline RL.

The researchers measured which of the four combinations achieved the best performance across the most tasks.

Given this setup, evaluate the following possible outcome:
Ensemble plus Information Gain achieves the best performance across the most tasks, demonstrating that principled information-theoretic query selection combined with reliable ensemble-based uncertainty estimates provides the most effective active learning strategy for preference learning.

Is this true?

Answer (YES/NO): NO